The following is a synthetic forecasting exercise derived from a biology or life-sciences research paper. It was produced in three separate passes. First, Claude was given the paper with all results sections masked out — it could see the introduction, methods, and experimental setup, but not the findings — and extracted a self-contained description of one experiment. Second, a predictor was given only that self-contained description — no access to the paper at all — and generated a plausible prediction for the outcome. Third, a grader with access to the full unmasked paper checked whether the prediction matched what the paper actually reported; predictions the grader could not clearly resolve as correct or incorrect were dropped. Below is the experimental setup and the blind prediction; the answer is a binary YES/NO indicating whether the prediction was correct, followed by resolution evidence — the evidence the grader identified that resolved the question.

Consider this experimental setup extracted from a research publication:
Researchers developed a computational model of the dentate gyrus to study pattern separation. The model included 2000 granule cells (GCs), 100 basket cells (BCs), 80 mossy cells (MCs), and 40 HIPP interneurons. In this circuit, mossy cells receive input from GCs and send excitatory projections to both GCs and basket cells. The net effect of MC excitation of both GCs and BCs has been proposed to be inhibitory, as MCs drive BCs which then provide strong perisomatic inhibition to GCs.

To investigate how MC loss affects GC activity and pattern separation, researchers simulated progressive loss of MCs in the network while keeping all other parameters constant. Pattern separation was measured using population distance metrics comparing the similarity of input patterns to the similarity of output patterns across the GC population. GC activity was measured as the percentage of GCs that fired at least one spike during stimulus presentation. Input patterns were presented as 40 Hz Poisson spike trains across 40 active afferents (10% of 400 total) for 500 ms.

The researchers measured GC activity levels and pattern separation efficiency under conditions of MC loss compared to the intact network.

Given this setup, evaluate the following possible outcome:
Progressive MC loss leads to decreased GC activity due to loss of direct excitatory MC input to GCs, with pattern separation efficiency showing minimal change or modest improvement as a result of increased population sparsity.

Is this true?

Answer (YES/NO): NO